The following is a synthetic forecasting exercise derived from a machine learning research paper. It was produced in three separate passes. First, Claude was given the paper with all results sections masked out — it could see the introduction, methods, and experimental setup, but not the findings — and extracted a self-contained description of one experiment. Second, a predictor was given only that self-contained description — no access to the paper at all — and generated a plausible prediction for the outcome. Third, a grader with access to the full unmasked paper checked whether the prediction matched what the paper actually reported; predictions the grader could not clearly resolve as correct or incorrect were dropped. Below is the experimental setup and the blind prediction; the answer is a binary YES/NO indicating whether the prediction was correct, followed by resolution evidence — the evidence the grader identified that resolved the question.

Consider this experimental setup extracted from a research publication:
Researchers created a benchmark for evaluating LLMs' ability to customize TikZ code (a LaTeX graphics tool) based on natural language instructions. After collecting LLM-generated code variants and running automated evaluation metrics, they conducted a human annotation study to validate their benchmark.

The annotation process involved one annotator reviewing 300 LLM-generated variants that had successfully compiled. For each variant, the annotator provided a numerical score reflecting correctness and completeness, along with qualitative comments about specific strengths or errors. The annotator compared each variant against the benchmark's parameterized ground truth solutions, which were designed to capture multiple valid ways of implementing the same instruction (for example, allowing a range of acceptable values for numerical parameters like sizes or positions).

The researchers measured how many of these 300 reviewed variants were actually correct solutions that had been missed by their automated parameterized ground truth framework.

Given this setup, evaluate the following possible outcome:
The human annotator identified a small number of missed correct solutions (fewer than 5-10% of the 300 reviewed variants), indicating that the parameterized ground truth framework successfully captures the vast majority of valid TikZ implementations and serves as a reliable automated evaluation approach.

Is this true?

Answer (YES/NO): YES